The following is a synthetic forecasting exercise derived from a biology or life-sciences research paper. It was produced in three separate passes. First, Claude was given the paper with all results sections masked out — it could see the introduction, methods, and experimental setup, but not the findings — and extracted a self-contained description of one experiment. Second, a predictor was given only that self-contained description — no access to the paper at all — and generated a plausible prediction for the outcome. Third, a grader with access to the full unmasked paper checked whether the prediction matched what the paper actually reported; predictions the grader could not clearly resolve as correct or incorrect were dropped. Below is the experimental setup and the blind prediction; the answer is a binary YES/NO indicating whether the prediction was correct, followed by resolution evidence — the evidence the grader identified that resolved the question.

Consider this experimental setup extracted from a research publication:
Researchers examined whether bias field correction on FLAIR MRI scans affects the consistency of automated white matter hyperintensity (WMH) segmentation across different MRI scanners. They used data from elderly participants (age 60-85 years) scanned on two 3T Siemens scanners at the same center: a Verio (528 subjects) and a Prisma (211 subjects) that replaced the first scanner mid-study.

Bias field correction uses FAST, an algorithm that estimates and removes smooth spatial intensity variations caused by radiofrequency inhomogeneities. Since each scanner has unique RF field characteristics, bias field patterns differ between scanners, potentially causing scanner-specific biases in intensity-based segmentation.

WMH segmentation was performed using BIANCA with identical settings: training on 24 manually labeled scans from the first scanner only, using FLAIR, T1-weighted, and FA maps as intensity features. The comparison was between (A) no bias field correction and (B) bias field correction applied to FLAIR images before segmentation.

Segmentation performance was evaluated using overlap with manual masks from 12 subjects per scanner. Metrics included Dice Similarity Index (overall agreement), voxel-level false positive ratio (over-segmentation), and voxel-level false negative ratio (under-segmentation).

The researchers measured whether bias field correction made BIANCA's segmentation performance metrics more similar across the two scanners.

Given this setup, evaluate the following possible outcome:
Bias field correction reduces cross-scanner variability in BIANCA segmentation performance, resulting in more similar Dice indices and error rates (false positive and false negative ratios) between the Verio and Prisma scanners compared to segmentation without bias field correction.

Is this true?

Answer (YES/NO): NO